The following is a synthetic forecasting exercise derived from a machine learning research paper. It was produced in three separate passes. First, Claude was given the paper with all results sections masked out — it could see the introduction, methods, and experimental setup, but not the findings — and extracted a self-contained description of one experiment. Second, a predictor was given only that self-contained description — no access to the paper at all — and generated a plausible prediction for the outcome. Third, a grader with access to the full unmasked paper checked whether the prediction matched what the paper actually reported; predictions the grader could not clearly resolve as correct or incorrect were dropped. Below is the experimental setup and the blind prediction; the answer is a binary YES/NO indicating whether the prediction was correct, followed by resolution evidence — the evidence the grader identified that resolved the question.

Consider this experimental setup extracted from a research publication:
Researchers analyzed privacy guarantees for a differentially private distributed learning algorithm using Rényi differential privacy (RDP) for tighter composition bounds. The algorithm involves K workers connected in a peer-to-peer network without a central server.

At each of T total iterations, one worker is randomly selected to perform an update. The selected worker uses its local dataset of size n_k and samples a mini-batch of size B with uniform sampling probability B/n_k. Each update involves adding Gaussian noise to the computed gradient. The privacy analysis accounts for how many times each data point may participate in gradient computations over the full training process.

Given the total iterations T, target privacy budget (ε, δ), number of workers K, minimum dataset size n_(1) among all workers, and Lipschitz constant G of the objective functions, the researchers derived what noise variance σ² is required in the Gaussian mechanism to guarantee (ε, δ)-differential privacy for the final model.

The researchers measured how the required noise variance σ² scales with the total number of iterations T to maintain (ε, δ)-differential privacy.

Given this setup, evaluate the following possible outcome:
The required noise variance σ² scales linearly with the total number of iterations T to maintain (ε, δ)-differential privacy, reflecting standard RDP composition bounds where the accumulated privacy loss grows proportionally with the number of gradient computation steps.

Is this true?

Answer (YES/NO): YES